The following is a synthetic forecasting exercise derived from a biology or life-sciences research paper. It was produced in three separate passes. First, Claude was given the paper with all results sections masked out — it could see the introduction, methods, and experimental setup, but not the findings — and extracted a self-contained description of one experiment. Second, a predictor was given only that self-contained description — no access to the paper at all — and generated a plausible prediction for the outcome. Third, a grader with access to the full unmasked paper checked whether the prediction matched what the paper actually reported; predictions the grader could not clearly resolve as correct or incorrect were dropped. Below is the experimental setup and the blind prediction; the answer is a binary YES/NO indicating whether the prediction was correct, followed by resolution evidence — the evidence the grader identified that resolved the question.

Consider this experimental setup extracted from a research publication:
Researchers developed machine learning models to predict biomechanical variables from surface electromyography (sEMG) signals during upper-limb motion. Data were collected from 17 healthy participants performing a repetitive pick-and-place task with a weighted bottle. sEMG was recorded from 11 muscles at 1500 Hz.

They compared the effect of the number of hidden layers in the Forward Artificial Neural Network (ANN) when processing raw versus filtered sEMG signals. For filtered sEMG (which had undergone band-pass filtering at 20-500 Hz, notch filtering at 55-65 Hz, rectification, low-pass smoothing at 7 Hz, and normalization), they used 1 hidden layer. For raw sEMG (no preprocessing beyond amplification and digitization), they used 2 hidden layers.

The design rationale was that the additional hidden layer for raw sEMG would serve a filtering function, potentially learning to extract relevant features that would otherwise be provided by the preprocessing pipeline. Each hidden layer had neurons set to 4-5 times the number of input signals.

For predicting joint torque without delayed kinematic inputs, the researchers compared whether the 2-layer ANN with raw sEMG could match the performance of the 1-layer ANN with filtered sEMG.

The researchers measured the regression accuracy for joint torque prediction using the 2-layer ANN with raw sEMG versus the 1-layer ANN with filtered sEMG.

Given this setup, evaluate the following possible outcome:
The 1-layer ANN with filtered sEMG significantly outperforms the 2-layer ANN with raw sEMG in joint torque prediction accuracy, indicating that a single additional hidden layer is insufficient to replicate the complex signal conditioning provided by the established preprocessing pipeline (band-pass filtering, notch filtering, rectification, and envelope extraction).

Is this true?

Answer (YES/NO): YES